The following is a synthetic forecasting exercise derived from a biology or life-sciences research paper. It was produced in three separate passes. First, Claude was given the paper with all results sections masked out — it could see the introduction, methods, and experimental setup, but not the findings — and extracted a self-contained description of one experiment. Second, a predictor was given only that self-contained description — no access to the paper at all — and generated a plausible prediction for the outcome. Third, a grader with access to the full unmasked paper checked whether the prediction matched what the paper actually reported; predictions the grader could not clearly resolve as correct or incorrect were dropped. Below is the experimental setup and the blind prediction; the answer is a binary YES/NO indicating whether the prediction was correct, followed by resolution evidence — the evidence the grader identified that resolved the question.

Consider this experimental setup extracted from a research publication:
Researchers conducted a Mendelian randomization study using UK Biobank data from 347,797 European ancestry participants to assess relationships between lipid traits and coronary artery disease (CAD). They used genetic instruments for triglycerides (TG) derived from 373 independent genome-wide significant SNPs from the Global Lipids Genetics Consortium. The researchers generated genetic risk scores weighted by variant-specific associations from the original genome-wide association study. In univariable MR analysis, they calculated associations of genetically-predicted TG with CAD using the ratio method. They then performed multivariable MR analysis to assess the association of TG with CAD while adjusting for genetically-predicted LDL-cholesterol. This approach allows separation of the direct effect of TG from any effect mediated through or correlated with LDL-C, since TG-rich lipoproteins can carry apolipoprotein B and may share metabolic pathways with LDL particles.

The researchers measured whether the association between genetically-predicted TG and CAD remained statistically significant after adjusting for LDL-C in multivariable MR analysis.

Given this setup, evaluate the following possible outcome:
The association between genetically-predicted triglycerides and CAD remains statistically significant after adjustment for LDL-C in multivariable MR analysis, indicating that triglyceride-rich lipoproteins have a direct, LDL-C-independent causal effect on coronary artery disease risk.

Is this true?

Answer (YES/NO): YES